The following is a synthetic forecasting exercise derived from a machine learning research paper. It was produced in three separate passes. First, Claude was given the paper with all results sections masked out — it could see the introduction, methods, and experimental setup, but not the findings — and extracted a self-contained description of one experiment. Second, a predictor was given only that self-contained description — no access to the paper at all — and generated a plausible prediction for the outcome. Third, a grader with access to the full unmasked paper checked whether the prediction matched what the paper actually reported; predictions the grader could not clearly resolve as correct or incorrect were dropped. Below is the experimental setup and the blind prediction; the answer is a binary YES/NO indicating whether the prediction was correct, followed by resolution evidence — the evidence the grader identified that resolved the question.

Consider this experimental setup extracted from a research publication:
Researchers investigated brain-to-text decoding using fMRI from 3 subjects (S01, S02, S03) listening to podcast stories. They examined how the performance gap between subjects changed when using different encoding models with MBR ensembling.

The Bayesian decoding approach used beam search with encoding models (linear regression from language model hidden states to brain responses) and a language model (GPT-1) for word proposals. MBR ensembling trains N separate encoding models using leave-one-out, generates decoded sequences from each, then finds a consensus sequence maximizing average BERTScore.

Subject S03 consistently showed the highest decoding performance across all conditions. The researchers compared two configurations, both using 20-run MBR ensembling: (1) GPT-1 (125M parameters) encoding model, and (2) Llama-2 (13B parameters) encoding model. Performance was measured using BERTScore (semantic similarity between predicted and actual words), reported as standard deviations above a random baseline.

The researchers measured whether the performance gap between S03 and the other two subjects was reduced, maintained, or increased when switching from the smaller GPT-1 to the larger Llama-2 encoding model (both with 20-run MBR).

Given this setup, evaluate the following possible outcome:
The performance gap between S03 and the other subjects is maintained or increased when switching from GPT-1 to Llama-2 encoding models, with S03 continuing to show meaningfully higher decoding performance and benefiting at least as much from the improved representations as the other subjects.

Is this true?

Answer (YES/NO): NO